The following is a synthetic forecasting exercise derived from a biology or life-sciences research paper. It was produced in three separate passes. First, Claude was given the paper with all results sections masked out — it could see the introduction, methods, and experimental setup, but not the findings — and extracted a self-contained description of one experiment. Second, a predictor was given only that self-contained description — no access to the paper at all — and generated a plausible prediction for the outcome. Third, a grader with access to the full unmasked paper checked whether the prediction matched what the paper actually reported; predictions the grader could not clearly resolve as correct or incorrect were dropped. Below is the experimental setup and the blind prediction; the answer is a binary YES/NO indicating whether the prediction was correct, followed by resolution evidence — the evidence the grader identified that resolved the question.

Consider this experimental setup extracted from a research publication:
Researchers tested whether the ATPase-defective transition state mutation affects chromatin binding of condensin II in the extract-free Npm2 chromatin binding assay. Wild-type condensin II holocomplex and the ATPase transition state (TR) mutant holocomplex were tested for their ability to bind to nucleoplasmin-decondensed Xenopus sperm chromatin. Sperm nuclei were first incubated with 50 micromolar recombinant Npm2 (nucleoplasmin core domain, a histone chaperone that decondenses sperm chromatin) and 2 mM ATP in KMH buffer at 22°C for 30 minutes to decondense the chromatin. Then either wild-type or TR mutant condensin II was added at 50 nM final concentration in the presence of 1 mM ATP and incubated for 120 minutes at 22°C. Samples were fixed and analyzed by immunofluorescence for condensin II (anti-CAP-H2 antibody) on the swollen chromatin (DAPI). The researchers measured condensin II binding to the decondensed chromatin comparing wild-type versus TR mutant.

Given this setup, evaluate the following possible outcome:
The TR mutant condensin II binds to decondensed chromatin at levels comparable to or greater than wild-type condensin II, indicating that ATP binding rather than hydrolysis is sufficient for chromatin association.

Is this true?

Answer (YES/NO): NO